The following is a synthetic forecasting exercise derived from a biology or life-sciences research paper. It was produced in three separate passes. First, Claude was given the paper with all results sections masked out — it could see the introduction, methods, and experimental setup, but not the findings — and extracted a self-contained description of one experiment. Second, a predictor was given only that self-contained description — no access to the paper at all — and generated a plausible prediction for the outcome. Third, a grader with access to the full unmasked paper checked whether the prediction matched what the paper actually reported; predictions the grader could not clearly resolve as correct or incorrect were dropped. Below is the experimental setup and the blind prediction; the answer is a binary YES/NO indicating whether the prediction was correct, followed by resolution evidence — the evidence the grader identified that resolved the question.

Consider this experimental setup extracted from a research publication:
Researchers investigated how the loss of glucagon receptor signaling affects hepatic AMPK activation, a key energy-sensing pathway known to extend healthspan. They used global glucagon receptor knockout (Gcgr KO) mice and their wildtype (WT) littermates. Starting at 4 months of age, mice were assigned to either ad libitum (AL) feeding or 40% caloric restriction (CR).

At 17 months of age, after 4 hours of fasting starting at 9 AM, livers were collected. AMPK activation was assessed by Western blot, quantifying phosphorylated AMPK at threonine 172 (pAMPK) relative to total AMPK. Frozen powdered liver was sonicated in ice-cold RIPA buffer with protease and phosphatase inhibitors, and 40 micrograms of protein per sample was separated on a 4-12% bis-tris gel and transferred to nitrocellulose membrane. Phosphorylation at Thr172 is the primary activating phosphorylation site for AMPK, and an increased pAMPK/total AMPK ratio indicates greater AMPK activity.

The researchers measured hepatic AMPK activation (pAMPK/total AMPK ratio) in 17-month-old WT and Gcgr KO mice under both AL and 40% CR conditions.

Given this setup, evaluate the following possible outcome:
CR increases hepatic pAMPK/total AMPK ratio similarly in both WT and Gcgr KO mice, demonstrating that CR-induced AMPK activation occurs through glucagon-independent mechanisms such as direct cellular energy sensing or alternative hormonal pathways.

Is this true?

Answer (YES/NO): NO